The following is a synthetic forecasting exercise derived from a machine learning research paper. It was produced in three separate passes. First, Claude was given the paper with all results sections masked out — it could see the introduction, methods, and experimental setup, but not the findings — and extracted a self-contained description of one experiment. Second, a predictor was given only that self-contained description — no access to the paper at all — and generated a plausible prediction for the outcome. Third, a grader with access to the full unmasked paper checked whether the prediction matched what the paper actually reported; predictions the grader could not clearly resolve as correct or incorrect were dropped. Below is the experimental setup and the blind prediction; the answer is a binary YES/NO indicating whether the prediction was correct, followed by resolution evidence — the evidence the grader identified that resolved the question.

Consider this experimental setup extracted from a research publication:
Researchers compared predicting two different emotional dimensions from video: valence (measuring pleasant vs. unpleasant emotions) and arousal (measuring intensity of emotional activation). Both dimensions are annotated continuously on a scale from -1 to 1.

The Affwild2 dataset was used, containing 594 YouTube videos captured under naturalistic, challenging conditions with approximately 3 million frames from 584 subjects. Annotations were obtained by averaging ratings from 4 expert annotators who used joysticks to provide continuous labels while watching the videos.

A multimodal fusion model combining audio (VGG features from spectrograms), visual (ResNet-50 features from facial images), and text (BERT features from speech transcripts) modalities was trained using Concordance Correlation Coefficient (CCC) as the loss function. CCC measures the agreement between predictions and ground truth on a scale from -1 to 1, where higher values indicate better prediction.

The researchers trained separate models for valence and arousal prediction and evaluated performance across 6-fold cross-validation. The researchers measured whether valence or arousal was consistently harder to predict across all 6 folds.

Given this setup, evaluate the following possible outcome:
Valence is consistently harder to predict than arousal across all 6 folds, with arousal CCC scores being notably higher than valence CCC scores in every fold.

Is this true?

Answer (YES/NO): YES